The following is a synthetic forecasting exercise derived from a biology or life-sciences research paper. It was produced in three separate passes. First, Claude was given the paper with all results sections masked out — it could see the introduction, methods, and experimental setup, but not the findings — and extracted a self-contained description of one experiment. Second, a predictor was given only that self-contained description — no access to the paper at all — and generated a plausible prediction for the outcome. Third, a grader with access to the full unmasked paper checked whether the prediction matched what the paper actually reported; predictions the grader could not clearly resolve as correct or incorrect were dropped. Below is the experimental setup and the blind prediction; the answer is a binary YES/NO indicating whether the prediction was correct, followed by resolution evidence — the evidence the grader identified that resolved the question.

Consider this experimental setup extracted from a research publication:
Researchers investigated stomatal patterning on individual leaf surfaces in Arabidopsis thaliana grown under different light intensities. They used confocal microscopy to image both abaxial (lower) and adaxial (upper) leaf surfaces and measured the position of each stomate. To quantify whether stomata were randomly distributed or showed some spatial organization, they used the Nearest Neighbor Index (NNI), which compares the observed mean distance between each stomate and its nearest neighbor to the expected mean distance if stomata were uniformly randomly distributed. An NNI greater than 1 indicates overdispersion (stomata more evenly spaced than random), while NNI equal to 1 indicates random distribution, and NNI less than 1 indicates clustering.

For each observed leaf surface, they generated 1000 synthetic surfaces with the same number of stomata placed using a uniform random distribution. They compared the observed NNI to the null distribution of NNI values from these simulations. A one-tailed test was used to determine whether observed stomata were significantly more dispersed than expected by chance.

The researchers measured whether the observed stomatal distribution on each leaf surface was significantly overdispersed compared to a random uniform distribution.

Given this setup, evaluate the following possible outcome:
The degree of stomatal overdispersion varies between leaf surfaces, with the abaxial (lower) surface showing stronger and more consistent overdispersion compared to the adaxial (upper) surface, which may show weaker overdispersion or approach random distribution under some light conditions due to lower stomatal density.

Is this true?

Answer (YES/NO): NO